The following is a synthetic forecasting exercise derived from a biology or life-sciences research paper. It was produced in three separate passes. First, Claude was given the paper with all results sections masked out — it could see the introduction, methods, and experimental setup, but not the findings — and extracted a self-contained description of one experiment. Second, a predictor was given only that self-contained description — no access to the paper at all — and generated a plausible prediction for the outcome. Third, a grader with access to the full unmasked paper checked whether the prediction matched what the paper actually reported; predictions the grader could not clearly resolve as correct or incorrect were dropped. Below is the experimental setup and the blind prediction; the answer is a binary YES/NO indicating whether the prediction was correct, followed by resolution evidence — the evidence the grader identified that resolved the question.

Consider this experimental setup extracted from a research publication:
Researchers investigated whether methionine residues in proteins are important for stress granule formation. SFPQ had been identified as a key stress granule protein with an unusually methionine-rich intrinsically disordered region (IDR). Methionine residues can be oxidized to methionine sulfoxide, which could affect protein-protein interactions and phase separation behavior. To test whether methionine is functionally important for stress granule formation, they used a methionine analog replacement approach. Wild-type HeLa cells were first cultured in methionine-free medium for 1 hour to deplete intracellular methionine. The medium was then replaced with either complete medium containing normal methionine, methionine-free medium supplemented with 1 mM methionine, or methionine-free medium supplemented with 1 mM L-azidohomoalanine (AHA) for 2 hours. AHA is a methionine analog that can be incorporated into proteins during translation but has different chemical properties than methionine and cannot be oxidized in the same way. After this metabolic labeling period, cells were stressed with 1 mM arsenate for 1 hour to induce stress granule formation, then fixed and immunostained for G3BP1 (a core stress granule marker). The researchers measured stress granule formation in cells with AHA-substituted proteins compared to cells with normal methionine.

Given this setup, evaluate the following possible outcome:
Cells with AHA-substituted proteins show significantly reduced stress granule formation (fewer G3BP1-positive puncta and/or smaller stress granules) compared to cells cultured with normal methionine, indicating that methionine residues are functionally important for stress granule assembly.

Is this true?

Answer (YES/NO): YES